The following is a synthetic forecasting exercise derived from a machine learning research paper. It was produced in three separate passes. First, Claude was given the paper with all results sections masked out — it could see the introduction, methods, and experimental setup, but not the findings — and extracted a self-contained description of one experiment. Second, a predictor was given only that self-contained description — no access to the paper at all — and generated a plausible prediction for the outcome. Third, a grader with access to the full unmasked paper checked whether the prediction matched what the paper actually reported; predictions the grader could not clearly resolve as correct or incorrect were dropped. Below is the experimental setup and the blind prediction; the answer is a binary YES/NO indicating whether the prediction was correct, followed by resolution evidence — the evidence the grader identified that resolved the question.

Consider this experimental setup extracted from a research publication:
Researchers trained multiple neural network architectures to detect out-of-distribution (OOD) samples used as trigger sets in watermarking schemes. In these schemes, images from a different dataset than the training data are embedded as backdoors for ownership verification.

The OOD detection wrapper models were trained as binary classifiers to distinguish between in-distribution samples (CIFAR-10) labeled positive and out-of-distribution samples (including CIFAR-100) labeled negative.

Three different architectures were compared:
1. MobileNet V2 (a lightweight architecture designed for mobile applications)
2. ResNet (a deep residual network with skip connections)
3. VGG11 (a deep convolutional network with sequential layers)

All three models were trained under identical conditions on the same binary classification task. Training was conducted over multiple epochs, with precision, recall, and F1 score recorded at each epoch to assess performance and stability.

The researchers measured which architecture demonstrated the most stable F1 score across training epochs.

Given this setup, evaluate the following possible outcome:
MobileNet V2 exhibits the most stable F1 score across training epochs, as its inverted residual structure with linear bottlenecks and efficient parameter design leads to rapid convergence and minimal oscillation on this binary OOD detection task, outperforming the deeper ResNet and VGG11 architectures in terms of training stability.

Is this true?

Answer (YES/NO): YES